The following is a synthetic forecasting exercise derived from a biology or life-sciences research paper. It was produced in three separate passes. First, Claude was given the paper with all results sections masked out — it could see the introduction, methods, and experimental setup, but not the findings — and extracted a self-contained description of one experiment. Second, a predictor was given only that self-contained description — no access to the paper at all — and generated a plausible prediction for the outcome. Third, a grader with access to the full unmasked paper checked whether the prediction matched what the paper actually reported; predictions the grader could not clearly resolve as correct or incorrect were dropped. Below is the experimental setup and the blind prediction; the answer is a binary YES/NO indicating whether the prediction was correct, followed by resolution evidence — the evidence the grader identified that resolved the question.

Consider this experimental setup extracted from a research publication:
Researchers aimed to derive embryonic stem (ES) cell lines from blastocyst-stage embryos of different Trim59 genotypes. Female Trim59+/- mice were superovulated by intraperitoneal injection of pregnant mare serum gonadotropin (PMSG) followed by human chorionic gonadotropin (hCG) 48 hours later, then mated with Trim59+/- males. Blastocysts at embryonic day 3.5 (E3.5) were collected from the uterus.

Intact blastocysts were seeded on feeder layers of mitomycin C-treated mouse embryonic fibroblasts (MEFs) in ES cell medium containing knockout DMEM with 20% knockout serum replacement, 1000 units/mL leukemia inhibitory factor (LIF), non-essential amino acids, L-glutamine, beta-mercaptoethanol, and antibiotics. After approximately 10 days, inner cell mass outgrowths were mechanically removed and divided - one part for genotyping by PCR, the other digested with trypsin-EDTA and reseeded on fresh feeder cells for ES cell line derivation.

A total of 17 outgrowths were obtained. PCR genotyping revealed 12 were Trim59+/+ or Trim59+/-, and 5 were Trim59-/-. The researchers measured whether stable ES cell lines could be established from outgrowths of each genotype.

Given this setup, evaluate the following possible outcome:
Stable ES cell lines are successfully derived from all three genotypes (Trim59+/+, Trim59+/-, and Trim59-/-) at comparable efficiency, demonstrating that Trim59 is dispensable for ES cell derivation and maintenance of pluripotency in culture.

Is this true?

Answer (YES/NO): NO